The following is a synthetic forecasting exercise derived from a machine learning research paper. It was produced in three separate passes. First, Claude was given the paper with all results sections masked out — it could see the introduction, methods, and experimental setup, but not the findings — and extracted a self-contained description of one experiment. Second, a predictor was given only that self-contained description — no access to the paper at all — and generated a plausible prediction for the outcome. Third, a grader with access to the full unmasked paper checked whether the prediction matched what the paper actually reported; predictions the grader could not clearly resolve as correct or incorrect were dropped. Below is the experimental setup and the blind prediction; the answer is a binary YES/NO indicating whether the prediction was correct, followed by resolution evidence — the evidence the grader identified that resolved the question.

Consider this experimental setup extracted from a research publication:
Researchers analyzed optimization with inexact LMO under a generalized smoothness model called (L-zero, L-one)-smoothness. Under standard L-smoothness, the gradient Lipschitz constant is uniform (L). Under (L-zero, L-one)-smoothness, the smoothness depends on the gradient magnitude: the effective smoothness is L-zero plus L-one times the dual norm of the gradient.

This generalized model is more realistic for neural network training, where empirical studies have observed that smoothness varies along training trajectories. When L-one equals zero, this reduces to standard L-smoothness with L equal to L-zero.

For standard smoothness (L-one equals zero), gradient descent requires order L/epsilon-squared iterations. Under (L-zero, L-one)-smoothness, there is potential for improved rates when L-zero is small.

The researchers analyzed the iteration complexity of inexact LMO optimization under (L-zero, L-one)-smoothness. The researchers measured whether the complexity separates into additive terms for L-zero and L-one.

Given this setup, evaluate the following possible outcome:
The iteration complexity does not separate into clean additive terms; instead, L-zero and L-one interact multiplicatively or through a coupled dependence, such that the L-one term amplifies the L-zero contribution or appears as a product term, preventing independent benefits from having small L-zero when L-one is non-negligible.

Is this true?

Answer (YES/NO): NO